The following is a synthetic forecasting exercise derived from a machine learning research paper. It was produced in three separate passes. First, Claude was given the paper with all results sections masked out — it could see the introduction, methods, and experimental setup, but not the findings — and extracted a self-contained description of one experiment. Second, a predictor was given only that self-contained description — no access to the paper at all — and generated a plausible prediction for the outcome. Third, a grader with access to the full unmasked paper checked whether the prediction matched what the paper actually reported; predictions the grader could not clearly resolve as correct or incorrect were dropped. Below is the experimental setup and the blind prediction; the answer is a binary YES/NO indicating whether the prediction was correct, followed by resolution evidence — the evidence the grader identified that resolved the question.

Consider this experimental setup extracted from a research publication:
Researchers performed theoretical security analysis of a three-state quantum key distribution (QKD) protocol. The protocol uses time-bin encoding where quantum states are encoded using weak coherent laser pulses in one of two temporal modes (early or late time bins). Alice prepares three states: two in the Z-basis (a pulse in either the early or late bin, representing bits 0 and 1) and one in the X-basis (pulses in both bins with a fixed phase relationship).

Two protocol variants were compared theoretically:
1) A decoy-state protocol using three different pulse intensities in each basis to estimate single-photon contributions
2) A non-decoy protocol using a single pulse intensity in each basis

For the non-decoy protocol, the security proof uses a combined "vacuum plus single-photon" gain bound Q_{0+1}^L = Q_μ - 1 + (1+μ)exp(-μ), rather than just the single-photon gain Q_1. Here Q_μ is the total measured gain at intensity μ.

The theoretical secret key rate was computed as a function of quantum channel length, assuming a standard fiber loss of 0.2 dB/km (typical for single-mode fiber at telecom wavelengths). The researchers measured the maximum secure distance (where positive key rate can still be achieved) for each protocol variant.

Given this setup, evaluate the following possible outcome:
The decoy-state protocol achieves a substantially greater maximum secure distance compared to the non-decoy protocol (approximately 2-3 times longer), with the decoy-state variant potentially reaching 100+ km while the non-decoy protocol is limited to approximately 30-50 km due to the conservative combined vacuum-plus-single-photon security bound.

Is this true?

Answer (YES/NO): NO